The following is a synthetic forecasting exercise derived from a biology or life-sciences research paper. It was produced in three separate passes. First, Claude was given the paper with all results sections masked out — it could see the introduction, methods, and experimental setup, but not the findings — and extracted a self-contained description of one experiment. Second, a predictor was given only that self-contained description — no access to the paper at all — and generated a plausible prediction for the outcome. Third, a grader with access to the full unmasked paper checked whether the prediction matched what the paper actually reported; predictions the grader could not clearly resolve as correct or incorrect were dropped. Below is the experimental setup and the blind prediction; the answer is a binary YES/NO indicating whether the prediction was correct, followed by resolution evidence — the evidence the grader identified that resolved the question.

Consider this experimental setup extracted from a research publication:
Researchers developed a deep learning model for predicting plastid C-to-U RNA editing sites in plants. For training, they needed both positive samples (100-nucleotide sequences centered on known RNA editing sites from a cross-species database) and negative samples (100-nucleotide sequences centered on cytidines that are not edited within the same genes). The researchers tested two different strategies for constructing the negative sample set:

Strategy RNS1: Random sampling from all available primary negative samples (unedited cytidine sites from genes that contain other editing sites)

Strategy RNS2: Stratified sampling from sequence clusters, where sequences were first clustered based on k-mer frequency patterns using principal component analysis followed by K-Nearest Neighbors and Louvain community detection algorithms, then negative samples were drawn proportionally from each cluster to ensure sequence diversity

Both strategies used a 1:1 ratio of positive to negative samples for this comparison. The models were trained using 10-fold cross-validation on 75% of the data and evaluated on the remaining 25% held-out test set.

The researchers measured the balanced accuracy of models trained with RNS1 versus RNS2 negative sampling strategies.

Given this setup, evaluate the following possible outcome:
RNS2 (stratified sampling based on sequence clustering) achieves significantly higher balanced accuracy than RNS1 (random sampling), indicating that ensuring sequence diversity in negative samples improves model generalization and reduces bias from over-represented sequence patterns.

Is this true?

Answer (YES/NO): YES